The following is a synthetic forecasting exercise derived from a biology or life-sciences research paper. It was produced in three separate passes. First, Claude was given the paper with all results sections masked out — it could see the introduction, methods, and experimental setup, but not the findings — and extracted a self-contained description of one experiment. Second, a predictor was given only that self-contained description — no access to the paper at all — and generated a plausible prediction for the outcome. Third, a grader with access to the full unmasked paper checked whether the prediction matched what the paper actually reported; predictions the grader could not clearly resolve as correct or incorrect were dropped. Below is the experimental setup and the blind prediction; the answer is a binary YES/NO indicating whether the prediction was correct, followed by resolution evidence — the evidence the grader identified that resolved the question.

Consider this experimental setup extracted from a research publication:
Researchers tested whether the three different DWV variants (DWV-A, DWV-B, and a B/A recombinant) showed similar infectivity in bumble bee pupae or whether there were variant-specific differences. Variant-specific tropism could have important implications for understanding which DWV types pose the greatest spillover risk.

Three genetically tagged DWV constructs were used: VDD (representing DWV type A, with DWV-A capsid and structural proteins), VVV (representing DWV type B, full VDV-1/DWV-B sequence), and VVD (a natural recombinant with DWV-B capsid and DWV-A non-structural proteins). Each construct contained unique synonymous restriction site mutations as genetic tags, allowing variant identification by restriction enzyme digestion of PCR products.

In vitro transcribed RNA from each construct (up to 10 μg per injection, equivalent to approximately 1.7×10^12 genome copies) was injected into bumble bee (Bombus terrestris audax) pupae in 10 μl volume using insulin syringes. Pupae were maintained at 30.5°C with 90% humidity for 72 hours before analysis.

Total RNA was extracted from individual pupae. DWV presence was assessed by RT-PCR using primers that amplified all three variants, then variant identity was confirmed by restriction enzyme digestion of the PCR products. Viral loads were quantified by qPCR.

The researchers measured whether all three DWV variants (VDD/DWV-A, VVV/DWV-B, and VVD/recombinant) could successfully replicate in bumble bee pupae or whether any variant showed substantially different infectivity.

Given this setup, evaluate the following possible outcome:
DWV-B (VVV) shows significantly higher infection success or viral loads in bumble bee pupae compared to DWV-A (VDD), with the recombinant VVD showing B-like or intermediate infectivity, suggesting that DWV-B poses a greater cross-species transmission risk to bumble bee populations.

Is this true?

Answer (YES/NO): NO